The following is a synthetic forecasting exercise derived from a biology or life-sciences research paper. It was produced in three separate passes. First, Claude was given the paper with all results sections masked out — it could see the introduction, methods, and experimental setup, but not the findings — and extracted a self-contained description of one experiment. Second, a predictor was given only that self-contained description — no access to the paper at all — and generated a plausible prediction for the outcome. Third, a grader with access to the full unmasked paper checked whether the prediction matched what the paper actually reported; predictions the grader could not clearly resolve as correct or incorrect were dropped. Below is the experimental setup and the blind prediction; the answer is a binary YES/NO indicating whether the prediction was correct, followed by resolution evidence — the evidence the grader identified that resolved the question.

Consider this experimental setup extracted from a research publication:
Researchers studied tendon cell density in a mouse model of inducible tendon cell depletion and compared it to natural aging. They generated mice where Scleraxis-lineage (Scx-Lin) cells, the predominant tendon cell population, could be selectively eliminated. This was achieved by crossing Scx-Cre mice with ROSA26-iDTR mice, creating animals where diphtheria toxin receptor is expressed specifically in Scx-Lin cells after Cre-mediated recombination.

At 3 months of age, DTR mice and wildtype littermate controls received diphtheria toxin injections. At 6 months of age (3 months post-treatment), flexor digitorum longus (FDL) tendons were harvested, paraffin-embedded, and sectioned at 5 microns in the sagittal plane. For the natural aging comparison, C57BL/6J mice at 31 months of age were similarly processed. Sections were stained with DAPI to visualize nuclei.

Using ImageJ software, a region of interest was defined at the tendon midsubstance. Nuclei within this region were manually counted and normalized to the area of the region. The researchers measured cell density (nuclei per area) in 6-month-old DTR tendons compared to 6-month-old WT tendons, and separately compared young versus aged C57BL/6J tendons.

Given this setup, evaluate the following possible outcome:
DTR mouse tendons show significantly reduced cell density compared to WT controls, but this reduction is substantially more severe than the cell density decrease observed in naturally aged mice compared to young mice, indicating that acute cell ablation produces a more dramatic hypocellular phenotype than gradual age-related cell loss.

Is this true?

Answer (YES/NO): NO